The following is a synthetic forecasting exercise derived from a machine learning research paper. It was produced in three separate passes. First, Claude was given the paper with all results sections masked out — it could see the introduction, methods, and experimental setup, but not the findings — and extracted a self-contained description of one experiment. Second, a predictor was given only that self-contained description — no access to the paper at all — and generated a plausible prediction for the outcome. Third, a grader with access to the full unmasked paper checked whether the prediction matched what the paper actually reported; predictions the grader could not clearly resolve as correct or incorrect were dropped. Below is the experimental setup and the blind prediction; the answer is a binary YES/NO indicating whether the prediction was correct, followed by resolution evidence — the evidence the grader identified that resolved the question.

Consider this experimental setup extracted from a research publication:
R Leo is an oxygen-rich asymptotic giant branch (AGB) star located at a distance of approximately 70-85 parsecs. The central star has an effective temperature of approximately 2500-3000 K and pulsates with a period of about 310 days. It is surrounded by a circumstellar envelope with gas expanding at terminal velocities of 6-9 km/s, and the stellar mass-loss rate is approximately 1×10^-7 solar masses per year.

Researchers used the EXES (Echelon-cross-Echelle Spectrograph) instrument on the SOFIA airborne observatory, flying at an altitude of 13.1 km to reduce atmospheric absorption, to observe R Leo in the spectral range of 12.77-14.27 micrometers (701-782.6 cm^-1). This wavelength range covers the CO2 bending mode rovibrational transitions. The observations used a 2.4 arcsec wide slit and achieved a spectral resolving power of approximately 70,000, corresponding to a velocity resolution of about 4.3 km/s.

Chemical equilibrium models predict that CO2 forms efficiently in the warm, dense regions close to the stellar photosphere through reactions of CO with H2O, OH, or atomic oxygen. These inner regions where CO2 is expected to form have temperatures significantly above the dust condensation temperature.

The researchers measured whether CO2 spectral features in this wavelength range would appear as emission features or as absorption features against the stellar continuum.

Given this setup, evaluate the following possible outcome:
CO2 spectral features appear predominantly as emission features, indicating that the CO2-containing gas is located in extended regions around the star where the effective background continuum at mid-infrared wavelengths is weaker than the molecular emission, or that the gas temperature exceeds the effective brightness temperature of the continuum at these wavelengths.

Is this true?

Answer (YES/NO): YES